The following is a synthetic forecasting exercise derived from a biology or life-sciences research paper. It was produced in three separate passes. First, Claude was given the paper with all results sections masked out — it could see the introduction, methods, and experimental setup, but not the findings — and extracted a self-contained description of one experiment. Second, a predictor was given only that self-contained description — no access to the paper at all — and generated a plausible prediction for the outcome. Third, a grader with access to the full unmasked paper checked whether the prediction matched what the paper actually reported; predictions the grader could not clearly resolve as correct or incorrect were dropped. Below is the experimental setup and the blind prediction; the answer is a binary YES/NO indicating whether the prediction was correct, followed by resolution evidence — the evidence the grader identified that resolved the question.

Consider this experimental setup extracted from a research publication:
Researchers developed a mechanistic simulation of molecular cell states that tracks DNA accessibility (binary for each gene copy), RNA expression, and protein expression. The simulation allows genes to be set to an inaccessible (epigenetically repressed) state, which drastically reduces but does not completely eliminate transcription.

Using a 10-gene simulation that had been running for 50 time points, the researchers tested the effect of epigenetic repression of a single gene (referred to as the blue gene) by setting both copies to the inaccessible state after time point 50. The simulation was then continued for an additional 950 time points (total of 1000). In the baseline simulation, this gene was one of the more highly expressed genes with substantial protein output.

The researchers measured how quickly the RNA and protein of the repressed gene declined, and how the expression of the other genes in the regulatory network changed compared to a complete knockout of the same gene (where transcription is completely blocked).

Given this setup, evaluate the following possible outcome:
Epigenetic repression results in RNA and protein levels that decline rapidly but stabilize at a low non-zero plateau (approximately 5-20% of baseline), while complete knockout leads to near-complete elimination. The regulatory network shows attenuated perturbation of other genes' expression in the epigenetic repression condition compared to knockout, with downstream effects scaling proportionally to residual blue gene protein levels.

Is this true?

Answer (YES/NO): NO